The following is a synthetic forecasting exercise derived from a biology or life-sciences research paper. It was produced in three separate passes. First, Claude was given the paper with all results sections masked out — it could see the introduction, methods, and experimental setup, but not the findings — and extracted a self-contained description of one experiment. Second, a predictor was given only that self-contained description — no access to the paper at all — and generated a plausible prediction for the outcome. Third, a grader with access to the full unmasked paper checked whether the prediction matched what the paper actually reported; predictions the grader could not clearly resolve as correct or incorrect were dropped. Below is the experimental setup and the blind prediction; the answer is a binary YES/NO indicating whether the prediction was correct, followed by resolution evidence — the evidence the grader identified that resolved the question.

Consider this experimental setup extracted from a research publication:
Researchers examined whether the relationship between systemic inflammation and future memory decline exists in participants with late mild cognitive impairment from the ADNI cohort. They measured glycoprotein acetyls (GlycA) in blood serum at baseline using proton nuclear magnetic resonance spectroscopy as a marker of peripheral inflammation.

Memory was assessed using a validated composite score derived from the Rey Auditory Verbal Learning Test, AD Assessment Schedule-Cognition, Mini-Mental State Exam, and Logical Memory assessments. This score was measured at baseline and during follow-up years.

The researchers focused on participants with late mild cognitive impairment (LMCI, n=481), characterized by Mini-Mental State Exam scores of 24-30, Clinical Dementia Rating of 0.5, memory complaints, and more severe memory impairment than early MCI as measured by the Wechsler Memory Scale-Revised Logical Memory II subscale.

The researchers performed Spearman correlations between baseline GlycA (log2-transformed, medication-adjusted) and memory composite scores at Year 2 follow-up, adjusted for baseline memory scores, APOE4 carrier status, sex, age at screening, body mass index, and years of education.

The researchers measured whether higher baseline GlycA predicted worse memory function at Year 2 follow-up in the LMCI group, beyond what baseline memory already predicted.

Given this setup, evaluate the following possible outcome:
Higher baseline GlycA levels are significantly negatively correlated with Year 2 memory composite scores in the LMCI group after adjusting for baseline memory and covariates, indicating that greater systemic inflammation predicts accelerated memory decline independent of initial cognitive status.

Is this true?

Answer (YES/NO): NO